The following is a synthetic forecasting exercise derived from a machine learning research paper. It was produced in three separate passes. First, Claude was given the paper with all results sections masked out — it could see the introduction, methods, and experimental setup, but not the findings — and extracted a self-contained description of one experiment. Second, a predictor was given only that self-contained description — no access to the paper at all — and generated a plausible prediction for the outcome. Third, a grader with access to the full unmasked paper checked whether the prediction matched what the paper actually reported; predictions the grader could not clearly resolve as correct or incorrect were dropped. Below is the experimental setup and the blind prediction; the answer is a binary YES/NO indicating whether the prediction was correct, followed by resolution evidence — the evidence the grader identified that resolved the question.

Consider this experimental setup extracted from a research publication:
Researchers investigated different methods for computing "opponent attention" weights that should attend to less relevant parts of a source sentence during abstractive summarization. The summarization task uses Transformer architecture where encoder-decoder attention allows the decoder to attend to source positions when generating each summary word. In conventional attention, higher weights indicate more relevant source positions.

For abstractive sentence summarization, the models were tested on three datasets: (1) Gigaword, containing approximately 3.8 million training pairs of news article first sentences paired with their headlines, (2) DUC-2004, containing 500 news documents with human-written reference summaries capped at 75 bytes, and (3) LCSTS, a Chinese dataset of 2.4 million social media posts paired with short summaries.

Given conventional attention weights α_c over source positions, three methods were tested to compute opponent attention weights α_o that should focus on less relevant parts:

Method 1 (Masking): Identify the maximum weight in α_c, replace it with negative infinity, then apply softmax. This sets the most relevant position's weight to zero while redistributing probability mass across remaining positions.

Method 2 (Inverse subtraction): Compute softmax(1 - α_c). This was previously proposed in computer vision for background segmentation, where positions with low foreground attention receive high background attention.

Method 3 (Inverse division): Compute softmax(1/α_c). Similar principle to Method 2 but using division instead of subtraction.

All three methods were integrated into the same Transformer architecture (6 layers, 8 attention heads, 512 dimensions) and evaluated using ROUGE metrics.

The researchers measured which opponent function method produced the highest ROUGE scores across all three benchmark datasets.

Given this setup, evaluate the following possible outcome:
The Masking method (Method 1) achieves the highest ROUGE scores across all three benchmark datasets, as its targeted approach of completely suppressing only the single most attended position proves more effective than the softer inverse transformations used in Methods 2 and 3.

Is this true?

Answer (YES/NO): YES